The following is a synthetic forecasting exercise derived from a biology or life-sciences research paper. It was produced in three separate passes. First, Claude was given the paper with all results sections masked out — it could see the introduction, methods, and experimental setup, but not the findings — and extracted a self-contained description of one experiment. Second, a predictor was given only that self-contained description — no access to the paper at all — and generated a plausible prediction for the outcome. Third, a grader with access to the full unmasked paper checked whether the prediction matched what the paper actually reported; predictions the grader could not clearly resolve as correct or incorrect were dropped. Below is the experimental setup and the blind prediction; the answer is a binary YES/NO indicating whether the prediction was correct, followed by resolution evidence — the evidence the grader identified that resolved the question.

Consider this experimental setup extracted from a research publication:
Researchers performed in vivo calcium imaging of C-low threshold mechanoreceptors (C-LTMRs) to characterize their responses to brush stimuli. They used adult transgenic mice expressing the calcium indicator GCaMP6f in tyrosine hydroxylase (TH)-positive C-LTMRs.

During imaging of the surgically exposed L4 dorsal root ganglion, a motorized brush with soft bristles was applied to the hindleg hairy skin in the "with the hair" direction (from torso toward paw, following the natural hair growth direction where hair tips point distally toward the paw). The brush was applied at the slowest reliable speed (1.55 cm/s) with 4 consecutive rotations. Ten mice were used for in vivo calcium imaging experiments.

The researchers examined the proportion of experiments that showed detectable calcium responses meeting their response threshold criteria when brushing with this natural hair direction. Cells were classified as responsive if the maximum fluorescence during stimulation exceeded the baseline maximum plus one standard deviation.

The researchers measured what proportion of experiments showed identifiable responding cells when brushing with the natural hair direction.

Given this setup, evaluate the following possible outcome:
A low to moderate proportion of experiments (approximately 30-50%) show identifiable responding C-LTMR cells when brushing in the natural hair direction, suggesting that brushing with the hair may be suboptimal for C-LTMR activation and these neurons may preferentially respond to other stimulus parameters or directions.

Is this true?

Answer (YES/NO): NO